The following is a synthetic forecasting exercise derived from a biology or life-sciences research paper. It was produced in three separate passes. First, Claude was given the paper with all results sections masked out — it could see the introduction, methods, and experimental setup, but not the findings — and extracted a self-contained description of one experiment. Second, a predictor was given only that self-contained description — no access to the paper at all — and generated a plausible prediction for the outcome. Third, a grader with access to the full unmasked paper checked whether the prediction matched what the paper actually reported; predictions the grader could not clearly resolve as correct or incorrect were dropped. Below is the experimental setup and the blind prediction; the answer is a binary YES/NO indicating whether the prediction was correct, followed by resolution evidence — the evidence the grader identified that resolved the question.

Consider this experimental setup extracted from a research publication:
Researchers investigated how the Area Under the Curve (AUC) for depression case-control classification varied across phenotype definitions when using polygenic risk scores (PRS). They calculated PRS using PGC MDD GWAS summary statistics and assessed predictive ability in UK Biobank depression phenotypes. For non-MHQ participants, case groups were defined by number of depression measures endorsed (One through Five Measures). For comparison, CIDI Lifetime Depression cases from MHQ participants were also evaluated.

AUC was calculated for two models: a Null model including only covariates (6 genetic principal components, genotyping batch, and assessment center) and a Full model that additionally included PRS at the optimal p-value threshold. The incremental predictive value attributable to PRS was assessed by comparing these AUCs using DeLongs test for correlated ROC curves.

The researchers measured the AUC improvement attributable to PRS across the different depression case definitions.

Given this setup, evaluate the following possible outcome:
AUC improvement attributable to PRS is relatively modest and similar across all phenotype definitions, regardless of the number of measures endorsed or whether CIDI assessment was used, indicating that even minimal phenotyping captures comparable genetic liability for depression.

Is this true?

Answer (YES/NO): NO